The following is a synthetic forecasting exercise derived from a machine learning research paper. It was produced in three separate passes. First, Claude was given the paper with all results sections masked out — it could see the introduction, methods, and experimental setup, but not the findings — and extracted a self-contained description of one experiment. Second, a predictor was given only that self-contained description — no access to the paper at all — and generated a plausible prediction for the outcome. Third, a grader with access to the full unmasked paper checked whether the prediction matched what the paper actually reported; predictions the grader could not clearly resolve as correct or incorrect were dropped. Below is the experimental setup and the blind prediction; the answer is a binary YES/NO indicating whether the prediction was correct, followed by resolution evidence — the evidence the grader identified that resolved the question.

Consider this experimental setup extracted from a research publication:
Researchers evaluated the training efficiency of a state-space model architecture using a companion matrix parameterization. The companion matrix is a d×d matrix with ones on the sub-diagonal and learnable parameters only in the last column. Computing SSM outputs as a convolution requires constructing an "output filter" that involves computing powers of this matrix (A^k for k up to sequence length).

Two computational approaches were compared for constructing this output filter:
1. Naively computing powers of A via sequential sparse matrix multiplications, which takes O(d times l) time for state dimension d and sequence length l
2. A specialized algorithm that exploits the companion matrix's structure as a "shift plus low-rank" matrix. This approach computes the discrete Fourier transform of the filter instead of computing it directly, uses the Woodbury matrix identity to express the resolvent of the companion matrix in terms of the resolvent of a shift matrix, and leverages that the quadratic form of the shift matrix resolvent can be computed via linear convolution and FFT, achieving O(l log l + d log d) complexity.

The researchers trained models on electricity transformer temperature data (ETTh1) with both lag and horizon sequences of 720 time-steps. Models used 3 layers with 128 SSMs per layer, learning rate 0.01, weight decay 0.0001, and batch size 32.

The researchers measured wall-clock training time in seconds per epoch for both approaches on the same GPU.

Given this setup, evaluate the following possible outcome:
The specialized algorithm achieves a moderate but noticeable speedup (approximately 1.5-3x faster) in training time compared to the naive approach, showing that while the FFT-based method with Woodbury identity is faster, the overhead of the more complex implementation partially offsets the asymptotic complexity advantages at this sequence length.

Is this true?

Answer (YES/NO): YES